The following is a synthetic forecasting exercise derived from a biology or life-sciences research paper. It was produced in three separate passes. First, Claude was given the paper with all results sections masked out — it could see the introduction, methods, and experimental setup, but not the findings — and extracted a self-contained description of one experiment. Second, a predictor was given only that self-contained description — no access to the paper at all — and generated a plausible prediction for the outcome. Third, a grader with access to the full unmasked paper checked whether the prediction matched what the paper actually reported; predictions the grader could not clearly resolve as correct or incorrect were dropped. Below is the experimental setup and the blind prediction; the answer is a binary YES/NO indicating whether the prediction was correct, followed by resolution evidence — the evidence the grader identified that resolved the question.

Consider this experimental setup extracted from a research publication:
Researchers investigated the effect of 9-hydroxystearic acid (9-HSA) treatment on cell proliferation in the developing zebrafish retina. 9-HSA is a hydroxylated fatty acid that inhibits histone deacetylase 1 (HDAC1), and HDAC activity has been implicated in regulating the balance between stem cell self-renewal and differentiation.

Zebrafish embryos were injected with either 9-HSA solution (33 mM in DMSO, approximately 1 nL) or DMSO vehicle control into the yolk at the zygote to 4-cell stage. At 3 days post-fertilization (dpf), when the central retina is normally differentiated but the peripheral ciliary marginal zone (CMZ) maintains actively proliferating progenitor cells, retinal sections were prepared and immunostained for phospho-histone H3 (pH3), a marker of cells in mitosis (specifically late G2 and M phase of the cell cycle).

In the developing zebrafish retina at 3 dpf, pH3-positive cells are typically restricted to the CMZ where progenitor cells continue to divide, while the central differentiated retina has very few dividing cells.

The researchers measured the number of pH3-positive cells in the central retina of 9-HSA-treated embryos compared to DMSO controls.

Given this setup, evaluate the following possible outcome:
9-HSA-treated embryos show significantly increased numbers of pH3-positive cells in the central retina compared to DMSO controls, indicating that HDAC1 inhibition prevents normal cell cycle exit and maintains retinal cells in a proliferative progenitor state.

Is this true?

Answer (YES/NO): YES